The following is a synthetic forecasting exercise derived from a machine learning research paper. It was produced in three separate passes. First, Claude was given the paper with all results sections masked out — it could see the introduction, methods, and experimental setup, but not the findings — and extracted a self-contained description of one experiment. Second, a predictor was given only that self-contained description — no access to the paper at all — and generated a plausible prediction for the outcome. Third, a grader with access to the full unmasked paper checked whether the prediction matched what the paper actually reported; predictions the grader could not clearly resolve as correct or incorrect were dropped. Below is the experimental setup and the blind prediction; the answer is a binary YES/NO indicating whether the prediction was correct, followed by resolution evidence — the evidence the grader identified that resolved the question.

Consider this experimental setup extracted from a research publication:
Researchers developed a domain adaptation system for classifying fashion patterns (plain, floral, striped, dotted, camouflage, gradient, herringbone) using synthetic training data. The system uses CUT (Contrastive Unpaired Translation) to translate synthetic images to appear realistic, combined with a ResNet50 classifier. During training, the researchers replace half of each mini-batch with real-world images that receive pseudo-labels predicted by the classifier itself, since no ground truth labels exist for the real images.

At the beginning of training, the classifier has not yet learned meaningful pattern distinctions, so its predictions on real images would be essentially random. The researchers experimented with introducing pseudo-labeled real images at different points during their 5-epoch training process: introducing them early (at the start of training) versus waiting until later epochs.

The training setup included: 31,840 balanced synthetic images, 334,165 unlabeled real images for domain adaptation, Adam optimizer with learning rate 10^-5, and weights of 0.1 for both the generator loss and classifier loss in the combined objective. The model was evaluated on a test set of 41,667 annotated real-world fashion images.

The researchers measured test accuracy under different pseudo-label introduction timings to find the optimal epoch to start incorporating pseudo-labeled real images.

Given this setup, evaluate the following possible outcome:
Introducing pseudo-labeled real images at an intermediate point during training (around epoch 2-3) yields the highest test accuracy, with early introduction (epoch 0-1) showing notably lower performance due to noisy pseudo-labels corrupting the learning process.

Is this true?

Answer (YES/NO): YES